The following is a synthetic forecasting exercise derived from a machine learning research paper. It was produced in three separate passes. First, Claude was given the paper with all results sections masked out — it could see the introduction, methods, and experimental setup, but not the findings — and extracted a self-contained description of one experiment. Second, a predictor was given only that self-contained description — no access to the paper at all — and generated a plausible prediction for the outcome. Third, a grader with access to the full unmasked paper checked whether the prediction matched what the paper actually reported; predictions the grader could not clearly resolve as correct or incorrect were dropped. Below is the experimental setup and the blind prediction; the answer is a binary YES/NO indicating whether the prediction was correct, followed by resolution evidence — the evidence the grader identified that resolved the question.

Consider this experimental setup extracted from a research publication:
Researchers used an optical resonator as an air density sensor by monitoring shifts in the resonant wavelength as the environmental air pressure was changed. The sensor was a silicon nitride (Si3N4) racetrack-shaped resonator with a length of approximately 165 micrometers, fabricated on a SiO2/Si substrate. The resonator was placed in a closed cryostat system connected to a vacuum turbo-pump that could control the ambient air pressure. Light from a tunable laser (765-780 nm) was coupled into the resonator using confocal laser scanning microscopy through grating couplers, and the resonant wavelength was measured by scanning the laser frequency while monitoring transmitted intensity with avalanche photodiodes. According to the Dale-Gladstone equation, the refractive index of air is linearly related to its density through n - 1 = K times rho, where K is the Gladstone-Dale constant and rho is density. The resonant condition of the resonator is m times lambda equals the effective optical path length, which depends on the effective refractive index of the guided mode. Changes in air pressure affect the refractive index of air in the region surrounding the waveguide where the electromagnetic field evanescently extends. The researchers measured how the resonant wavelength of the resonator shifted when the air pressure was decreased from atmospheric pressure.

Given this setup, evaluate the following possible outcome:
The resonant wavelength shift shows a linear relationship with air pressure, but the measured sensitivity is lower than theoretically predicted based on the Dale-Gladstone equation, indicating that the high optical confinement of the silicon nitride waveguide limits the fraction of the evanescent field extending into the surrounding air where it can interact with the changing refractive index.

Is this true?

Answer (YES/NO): NO